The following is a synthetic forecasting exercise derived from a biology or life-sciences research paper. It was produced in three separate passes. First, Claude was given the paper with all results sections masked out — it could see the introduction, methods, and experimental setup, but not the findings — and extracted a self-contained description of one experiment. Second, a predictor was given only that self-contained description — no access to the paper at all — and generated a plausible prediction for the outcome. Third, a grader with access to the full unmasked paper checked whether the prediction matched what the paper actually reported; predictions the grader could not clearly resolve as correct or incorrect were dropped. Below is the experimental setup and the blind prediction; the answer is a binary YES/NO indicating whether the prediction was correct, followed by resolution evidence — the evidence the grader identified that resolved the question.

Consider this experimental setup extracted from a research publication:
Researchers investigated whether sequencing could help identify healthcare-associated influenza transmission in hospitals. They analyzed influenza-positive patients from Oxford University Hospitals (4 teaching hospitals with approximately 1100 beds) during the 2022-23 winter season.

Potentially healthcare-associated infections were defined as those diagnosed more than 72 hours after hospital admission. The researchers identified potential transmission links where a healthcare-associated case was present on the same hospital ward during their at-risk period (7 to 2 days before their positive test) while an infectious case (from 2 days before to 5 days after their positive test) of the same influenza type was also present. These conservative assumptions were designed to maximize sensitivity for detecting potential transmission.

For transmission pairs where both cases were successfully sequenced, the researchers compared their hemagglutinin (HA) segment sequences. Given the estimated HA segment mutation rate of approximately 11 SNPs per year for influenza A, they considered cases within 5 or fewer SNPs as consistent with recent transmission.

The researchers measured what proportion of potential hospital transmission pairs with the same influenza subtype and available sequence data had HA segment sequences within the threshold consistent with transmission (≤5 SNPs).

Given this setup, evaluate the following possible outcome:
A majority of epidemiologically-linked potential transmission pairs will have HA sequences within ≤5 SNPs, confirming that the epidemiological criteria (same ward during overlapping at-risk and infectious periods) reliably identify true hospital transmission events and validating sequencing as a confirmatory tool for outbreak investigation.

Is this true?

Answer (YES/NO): NO